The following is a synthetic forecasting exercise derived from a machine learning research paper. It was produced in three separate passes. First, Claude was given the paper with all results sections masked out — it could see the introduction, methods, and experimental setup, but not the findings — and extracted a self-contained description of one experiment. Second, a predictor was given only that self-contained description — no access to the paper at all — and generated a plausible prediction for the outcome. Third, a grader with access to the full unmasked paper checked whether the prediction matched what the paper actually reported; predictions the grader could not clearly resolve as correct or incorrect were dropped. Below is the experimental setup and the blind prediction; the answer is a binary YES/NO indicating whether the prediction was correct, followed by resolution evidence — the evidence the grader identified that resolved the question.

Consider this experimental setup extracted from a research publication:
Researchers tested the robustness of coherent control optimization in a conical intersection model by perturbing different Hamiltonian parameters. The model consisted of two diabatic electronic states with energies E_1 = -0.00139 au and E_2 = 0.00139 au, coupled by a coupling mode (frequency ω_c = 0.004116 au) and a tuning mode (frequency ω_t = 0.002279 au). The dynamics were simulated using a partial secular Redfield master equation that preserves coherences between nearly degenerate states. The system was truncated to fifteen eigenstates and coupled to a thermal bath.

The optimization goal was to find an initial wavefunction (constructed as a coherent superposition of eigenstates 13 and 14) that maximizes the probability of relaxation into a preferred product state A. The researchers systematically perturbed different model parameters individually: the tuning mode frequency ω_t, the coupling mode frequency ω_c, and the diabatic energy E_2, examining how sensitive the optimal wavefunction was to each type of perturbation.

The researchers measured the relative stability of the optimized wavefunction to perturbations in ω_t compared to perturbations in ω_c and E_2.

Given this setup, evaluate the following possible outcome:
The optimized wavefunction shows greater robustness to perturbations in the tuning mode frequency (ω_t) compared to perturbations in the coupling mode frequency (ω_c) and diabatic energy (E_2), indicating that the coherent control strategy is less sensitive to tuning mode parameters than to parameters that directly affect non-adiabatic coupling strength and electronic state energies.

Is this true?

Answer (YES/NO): NO